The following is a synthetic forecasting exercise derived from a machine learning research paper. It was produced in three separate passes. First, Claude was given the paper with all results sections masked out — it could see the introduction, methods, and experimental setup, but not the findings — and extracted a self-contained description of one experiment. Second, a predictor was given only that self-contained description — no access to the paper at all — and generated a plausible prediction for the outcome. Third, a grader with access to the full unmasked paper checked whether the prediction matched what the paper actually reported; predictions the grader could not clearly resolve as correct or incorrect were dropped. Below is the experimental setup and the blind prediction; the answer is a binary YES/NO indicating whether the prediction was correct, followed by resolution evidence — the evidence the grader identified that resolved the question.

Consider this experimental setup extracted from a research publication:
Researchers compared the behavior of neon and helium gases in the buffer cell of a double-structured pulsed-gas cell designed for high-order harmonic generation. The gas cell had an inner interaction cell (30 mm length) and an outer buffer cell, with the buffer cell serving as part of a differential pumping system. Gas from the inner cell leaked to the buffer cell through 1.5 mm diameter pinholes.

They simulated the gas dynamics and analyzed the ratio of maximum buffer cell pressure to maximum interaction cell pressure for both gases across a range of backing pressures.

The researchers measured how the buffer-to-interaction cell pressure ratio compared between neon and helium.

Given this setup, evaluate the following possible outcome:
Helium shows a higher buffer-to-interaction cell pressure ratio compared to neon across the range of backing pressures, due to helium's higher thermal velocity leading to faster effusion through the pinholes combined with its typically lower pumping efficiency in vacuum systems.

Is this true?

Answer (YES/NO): NO